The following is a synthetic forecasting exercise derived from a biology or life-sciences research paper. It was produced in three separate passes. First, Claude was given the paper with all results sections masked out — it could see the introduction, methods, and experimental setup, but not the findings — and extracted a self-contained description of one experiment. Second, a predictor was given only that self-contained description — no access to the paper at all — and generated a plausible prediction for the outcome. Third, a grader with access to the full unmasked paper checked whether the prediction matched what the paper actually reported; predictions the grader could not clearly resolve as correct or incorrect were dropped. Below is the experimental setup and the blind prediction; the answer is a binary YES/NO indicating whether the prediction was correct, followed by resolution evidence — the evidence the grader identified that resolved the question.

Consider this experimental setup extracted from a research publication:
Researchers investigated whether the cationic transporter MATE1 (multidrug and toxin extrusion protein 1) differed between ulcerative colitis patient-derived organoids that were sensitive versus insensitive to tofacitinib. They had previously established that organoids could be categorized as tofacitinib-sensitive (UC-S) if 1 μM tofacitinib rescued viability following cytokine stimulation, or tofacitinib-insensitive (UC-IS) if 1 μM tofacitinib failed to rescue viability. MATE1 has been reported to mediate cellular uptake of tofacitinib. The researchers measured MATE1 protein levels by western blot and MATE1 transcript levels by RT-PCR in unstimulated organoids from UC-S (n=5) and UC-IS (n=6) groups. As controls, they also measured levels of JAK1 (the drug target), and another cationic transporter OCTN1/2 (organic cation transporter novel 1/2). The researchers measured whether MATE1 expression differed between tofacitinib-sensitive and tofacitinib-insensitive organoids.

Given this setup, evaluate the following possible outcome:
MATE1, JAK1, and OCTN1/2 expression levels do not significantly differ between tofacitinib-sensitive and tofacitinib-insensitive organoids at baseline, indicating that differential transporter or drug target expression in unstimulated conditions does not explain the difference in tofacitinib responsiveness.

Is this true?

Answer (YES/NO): NO